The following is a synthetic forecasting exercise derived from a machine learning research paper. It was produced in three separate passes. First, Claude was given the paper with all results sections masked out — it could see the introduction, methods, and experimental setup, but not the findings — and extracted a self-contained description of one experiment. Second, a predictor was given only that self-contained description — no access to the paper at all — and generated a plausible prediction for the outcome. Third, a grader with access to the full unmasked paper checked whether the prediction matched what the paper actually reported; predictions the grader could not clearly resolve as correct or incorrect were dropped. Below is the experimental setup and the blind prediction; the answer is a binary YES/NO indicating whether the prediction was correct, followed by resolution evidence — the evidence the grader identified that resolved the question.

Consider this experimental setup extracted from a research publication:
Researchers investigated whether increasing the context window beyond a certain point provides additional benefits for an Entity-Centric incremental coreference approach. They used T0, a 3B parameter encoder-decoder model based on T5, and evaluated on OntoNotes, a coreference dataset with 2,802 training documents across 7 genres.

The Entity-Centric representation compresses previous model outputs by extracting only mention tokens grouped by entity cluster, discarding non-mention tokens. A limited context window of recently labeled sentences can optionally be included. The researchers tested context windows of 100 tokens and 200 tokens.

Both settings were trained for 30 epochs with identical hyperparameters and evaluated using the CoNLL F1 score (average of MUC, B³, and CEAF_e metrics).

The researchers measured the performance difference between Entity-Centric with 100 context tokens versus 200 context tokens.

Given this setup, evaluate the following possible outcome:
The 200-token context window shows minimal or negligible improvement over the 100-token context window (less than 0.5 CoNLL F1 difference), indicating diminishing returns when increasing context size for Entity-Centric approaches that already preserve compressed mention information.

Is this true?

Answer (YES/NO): YES